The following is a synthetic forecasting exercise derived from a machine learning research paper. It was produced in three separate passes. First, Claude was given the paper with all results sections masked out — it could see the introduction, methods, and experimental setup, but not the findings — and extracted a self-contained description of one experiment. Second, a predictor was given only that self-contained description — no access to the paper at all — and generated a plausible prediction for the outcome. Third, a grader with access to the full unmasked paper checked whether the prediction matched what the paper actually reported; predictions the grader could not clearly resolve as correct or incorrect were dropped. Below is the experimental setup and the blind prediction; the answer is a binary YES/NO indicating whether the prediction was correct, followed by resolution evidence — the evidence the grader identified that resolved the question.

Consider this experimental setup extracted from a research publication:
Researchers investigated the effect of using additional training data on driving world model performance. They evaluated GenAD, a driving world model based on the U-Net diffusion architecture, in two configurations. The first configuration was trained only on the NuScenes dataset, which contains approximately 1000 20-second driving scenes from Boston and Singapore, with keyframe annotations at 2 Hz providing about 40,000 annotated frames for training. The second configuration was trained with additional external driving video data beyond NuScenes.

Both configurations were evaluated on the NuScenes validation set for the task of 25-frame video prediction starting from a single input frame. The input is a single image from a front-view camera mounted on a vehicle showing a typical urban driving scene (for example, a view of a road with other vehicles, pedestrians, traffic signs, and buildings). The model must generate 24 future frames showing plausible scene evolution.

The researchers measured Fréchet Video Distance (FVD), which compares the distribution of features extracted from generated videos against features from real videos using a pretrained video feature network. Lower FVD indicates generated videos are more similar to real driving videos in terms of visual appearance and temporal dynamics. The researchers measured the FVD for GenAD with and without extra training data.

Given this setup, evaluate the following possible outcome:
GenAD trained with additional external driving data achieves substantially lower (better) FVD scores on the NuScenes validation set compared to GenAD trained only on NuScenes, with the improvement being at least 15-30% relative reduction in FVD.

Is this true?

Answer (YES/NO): YES